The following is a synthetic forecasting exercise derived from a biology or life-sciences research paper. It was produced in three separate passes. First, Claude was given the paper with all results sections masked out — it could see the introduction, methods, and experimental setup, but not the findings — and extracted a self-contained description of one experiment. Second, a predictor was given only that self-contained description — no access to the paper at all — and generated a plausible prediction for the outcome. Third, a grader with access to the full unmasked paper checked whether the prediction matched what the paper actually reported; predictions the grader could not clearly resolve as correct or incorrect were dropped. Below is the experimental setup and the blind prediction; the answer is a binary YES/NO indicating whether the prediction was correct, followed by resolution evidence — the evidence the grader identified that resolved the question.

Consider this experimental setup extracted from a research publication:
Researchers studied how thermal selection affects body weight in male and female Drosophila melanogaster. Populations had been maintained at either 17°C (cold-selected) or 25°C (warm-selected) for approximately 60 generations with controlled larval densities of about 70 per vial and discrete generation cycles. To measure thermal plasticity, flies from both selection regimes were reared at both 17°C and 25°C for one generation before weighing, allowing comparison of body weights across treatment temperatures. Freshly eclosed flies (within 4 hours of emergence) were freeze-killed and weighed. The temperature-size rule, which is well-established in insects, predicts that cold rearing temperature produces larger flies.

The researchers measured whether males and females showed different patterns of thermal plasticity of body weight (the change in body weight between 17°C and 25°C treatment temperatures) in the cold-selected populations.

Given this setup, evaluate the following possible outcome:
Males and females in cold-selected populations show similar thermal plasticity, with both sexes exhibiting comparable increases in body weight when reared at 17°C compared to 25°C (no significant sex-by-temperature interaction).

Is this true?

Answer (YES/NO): NO